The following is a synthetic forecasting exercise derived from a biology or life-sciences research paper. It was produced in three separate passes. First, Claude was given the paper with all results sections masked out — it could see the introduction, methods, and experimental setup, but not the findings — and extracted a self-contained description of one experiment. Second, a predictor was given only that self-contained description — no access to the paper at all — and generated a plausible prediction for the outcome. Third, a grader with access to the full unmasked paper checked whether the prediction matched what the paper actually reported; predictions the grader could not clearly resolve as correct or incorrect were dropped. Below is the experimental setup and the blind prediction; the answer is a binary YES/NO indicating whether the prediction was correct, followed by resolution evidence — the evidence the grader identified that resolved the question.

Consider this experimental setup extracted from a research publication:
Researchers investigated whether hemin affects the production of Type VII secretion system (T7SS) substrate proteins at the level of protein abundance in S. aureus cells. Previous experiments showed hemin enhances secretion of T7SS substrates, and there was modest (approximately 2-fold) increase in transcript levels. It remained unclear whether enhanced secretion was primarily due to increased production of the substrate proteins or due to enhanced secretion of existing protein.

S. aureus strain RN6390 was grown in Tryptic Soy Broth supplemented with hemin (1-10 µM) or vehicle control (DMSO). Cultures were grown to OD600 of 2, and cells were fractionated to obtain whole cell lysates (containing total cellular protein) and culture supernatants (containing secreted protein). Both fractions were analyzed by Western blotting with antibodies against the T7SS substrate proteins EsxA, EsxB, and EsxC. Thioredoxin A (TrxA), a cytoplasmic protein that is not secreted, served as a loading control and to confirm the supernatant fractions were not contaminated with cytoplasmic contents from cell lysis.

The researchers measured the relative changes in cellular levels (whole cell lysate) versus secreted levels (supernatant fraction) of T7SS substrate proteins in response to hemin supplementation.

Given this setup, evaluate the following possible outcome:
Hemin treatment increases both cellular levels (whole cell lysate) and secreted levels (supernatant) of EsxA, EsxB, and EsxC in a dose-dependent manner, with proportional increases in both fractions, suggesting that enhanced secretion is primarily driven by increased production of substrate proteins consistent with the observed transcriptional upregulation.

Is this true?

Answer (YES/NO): NO